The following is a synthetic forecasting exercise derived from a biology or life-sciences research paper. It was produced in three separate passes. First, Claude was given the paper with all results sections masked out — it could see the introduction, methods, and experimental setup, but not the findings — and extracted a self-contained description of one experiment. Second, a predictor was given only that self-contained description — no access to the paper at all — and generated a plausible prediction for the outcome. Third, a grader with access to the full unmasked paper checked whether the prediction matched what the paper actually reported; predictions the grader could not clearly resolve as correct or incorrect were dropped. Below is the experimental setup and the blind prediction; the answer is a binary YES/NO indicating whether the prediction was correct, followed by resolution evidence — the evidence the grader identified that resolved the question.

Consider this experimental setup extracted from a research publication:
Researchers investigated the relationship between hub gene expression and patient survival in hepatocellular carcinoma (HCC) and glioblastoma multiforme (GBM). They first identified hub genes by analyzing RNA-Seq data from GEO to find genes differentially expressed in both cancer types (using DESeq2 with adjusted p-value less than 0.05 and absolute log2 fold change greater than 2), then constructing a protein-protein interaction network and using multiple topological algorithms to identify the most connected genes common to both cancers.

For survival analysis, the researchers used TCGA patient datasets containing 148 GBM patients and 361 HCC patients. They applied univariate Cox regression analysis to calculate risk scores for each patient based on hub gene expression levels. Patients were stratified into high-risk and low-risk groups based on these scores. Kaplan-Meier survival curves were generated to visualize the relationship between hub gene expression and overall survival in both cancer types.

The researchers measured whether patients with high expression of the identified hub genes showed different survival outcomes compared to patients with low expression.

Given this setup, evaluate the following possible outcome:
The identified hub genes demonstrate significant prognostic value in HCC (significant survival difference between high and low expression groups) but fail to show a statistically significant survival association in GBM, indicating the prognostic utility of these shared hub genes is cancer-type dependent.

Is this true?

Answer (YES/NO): NO